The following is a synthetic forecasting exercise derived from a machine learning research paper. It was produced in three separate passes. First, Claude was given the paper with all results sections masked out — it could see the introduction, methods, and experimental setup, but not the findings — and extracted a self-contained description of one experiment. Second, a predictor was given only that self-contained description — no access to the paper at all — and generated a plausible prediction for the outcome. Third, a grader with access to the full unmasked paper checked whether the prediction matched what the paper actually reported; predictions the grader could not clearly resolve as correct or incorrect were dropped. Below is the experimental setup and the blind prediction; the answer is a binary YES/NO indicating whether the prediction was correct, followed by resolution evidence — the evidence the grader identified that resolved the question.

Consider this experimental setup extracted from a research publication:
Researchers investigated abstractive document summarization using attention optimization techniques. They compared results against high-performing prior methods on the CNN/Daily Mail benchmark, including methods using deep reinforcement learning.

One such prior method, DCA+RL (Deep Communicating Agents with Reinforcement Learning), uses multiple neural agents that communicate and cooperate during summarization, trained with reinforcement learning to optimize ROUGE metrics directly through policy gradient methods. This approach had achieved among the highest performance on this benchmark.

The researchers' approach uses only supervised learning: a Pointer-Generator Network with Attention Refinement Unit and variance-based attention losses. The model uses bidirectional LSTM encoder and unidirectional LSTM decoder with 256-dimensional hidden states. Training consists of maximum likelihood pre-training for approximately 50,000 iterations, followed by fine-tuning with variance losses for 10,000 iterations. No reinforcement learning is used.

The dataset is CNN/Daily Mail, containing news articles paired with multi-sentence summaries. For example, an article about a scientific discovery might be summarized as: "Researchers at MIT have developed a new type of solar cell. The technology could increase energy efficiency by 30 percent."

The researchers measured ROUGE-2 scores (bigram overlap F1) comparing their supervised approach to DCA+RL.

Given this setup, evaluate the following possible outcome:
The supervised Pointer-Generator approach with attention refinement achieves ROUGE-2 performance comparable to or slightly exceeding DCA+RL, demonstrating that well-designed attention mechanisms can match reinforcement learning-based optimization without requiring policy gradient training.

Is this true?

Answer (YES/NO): NO